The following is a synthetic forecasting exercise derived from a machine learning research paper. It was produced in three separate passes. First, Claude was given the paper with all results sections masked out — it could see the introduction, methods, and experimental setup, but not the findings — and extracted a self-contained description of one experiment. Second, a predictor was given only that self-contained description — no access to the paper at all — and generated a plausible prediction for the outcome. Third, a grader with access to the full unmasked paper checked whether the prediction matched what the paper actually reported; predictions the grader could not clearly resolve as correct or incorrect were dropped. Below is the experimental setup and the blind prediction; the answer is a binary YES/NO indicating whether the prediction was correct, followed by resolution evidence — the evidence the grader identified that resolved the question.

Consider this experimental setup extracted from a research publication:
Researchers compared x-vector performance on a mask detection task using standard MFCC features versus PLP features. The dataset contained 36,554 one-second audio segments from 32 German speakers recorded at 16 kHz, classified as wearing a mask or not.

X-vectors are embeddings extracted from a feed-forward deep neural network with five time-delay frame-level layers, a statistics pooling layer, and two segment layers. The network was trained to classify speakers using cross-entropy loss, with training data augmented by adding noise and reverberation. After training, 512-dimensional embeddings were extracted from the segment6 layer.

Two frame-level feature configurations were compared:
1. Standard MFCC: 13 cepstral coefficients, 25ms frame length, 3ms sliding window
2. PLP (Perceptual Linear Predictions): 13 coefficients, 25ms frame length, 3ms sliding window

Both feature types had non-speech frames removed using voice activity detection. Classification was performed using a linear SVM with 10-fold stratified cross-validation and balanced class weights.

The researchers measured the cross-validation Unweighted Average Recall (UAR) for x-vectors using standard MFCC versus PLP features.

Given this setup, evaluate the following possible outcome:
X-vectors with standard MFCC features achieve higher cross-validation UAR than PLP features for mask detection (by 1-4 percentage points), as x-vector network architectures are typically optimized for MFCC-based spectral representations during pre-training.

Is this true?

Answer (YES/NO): NO